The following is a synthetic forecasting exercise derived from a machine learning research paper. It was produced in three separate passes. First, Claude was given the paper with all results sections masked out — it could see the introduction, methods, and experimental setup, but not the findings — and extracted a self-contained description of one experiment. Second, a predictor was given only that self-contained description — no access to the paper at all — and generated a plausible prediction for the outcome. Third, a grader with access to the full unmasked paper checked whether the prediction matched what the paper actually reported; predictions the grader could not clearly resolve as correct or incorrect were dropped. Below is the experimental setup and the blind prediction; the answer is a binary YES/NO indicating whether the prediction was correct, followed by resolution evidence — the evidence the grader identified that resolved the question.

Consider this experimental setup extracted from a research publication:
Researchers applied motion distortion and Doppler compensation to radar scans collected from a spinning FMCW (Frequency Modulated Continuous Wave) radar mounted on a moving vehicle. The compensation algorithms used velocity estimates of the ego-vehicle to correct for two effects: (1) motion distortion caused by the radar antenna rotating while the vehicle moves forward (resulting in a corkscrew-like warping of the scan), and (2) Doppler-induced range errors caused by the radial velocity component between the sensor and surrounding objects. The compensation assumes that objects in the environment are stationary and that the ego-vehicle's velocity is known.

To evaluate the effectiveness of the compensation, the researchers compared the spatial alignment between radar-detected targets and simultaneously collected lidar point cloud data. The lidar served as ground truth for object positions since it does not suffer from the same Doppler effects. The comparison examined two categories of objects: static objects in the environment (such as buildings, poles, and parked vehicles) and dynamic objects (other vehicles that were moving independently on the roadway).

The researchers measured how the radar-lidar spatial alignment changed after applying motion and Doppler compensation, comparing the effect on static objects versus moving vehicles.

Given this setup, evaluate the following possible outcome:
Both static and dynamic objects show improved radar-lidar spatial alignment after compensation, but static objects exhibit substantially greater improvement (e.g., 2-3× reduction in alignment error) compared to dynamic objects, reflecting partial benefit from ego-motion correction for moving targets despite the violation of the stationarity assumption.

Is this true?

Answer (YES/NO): NO